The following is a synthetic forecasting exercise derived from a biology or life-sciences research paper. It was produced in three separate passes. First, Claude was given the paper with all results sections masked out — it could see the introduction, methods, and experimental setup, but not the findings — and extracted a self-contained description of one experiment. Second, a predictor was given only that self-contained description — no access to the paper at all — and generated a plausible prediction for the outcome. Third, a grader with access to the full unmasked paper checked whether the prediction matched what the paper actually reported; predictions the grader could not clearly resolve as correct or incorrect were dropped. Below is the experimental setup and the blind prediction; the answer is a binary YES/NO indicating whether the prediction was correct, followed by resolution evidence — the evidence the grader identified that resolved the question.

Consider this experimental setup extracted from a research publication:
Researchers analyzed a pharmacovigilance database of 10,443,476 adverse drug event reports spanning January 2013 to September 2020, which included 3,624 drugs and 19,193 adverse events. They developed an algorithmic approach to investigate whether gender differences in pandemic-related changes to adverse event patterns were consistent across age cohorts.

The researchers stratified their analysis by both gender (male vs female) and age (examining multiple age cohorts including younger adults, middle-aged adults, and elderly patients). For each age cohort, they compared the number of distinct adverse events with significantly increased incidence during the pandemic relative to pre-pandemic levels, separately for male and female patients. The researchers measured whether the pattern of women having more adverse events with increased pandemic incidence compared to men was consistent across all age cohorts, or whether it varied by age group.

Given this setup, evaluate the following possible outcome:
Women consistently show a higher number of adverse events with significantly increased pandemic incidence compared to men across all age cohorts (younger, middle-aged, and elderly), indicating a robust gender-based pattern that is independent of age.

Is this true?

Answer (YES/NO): YES